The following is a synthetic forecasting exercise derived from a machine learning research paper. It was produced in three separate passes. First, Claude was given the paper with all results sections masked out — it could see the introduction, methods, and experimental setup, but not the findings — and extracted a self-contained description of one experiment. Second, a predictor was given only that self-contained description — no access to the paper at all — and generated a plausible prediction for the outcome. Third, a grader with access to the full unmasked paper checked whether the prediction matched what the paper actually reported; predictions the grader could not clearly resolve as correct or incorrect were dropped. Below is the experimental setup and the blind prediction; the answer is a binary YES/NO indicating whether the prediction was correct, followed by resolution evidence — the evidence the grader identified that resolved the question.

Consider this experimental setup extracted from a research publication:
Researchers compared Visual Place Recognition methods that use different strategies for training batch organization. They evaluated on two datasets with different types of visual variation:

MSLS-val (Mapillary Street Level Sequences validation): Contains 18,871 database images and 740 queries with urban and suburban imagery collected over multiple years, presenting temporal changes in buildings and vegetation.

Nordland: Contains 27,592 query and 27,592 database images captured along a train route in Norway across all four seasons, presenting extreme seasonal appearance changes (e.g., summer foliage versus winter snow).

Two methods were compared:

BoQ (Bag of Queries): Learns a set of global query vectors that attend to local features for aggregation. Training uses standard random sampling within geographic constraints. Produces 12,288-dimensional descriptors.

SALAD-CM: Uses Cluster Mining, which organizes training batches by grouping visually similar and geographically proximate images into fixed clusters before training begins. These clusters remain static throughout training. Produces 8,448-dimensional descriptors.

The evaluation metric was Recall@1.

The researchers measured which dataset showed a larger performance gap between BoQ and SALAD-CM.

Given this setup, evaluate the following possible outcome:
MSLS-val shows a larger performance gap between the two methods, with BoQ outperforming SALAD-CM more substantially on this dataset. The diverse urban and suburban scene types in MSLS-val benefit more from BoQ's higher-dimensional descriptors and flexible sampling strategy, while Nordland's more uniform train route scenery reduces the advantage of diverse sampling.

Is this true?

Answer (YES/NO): NO